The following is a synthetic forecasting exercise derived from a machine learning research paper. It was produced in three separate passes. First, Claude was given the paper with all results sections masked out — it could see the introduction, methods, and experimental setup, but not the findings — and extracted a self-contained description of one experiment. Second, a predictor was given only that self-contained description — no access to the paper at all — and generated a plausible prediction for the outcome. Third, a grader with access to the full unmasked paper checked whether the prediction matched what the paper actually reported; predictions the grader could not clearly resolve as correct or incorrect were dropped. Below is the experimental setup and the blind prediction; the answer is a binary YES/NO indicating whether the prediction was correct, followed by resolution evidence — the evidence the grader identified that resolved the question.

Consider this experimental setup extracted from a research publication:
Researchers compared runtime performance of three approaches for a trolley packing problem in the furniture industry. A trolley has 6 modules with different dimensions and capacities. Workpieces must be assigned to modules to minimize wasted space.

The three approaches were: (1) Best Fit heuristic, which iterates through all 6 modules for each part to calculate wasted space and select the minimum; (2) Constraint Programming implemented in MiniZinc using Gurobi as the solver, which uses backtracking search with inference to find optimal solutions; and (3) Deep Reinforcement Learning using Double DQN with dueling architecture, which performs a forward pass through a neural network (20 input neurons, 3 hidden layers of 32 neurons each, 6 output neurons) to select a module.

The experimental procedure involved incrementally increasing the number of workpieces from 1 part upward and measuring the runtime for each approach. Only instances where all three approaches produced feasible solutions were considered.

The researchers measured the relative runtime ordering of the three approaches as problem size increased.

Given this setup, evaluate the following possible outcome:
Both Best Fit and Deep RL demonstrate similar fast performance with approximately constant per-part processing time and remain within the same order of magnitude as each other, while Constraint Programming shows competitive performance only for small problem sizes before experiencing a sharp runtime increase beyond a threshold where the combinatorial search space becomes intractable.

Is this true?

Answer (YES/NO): NO